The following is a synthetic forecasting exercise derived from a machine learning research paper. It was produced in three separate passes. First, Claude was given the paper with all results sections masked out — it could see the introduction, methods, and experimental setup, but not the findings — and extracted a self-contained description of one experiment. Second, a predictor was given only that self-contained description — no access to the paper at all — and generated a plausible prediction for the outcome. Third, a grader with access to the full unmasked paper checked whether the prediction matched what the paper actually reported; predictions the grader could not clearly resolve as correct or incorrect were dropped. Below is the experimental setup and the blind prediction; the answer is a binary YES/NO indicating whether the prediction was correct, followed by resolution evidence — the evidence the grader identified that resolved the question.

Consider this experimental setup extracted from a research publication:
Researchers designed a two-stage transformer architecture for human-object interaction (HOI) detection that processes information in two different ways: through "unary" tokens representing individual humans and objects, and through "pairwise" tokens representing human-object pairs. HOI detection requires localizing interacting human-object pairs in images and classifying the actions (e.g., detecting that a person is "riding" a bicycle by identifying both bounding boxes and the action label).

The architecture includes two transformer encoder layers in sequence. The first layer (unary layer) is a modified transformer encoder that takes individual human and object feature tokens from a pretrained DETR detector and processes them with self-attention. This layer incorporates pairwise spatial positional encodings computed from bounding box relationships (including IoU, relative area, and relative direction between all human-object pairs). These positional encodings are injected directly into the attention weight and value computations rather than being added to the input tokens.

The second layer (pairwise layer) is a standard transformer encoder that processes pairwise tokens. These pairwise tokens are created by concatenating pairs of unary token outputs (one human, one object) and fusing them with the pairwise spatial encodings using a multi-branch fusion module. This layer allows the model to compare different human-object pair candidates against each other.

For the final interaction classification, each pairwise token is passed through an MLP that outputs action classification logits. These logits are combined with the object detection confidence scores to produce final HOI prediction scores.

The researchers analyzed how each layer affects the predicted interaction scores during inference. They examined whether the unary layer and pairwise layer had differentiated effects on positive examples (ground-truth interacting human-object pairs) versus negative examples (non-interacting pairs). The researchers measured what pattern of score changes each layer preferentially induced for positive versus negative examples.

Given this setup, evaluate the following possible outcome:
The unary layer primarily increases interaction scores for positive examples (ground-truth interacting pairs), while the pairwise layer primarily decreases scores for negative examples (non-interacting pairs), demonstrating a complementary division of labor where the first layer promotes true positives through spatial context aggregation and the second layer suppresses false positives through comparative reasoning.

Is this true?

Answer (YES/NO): YES